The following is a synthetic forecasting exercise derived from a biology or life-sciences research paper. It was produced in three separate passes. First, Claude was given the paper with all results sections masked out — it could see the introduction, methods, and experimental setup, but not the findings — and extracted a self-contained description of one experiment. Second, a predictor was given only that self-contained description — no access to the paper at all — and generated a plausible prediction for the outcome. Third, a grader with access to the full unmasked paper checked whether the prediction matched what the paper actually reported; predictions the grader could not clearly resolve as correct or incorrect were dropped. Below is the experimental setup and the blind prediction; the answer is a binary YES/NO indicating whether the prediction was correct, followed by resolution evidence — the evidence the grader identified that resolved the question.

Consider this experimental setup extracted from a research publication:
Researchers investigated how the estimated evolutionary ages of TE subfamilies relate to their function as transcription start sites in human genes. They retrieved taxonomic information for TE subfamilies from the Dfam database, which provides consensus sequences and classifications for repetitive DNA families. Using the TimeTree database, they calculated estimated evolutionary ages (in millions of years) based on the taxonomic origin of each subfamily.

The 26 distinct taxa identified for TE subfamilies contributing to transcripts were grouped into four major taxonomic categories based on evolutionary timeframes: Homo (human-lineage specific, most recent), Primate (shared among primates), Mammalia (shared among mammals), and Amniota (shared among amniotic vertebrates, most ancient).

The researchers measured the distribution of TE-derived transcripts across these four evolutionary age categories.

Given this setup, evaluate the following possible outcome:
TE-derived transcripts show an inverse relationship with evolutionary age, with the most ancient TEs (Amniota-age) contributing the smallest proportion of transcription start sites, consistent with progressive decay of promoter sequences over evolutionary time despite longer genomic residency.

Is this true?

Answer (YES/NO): NO